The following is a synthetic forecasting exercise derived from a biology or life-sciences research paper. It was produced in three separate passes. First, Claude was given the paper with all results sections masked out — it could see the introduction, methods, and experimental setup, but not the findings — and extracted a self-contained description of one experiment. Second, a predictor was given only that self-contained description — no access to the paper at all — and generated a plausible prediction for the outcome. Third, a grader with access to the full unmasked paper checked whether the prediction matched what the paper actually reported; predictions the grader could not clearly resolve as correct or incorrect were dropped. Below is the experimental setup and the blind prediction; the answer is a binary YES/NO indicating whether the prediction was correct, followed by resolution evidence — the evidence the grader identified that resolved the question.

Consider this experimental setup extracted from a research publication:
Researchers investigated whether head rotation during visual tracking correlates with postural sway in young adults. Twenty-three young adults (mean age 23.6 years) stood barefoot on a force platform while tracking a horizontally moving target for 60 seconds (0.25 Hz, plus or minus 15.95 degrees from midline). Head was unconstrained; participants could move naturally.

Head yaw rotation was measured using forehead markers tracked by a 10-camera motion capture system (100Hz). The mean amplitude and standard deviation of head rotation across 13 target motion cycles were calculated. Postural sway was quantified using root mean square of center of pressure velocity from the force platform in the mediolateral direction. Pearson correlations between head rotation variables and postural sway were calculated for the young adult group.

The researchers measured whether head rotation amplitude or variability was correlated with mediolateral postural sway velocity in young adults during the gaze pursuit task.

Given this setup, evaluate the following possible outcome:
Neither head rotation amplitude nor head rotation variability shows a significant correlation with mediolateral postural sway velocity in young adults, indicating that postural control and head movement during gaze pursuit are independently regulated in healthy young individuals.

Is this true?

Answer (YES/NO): YES